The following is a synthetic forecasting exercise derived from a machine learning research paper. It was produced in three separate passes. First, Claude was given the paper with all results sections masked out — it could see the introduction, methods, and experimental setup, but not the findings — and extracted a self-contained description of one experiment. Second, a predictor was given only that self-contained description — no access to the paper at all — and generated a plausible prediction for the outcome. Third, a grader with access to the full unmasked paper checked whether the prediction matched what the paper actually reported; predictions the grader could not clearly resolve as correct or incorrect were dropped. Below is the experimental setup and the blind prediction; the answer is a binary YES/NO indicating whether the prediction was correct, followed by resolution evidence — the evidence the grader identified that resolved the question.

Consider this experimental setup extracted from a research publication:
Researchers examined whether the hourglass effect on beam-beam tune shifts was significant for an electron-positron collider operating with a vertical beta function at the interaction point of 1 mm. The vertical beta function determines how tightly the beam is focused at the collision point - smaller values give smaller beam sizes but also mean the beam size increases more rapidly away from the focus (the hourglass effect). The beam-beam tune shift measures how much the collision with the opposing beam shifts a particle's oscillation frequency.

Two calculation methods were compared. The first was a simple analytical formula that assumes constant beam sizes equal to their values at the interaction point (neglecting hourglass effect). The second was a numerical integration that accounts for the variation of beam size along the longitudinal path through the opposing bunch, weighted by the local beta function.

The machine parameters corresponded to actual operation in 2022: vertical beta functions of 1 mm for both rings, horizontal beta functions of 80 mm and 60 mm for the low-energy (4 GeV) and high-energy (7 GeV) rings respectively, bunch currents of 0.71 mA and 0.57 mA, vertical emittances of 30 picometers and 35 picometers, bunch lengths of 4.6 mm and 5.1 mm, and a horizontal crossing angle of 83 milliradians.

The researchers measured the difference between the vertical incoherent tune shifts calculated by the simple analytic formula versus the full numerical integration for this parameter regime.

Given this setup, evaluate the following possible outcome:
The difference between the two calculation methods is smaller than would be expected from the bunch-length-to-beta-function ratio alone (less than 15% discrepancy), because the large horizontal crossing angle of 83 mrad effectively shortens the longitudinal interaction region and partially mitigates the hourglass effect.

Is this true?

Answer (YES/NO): NO